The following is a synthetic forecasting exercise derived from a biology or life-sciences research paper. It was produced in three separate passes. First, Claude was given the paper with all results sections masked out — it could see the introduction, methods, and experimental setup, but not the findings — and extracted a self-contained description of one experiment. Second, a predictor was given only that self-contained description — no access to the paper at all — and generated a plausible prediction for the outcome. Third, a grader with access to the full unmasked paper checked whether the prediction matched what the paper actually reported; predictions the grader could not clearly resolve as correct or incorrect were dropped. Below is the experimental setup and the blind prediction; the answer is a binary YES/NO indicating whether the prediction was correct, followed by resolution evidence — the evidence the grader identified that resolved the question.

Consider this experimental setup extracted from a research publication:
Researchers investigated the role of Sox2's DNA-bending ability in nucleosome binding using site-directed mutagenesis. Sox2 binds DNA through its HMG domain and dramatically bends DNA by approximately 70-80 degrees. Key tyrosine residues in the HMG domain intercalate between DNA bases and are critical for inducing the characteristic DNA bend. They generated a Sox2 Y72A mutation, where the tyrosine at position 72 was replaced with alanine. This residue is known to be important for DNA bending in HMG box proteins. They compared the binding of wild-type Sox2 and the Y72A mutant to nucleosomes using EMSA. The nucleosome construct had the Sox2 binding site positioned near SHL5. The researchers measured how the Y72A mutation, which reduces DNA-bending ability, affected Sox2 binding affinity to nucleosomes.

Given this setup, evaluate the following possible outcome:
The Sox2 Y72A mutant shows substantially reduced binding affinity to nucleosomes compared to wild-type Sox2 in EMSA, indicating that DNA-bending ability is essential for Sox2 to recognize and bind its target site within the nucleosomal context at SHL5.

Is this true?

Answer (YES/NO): NO